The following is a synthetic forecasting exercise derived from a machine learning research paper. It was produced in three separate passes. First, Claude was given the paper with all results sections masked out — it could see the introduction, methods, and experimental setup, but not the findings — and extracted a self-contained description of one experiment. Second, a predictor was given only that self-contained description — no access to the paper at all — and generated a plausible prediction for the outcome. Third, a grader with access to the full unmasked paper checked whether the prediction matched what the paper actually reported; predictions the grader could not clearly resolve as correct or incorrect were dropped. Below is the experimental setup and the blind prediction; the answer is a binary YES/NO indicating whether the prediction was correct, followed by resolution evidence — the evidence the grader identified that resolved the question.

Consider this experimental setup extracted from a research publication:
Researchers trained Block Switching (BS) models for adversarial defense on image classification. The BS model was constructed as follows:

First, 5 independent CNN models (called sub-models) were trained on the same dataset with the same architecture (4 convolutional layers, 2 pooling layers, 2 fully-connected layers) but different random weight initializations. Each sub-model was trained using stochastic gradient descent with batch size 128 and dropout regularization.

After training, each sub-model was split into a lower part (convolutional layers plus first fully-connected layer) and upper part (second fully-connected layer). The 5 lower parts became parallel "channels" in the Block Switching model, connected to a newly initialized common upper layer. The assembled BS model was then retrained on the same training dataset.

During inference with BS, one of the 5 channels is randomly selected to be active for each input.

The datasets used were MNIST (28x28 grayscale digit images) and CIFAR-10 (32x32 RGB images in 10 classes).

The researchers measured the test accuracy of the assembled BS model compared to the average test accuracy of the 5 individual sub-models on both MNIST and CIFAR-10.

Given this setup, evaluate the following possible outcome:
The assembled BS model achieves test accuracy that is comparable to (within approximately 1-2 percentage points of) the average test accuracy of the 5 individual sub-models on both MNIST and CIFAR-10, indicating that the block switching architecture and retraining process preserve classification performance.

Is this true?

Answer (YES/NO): YES